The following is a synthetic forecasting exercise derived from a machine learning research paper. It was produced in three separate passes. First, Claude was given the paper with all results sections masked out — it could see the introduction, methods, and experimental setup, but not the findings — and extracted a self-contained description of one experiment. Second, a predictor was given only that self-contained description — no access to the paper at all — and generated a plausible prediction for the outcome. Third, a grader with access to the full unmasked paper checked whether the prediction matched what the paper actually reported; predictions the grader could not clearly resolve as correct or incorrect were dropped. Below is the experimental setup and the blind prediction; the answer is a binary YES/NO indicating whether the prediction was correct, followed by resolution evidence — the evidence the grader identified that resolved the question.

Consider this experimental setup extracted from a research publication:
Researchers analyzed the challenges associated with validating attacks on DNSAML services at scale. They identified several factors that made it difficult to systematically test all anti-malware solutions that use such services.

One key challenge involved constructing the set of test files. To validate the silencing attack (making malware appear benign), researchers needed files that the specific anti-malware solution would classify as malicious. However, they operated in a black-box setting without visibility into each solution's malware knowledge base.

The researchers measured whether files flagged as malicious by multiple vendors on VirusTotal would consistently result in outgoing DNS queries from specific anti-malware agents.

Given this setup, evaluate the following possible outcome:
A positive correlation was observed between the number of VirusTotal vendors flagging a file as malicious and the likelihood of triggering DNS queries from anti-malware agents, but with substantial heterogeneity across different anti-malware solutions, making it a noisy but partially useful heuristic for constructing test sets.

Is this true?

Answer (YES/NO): NO